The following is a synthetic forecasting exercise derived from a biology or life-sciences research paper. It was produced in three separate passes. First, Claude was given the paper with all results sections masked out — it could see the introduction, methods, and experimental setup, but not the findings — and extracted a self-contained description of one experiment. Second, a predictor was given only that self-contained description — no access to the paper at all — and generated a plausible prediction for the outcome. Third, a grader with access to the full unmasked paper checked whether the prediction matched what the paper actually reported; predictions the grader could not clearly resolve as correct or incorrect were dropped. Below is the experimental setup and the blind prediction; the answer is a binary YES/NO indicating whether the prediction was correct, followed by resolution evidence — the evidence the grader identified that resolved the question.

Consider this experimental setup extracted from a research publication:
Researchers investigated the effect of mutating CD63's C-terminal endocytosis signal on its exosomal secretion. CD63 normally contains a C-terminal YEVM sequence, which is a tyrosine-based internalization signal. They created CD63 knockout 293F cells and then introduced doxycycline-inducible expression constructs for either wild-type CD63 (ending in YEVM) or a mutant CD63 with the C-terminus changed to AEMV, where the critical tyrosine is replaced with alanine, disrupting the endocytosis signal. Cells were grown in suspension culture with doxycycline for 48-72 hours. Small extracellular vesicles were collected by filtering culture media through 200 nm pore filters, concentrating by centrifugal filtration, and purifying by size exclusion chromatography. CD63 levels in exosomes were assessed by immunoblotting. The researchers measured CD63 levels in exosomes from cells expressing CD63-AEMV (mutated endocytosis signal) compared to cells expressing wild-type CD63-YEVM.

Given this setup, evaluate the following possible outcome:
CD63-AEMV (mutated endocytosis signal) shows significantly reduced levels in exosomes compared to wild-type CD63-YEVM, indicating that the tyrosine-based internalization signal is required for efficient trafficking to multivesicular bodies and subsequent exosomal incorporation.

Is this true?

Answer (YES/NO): NO